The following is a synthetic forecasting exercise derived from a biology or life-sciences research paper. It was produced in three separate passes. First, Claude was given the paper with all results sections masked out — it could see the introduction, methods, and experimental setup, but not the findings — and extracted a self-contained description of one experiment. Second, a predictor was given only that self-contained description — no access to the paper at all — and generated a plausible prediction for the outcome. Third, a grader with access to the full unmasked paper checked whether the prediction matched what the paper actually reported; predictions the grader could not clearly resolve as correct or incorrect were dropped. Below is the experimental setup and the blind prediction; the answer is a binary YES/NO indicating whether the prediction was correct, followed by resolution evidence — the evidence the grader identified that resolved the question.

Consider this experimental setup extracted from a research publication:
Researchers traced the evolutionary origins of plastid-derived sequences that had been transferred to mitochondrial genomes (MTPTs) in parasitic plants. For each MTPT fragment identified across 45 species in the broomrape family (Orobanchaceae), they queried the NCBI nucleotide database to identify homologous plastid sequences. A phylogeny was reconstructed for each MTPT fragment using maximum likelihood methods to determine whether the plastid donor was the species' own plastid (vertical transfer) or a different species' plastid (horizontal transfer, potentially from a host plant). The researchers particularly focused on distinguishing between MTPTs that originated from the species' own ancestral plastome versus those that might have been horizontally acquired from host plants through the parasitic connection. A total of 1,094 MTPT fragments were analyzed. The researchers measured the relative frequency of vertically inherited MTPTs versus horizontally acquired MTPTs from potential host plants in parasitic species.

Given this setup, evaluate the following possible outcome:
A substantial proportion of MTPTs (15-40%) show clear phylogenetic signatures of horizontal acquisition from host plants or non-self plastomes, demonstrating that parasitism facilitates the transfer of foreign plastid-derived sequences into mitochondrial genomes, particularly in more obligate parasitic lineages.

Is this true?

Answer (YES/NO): YES